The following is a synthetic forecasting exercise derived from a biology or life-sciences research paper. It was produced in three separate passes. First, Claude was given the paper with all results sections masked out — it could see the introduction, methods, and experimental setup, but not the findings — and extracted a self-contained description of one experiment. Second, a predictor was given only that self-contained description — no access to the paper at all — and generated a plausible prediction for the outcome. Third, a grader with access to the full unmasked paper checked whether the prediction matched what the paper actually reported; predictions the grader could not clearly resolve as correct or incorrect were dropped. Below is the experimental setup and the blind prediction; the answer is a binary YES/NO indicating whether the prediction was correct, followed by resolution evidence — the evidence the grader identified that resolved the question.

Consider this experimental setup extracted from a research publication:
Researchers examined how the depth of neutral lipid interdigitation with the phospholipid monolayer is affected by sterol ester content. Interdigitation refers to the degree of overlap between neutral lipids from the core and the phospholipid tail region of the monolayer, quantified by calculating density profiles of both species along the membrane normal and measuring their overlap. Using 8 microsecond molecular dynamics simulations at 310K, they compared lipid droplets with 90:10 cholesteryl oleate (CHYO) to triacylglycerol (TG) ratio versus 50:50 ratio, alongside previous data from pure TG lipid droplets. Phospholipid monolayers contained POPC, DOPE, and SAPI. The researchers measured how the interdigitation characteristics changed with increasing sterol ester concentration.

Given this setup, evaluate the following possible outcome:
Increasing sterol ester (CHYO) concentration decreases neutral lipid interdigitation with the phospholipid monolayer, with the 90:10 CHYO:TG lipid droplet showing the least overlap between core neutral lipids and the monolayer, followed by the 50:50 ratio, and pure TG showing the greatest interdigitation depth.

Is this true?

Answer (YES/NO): YES